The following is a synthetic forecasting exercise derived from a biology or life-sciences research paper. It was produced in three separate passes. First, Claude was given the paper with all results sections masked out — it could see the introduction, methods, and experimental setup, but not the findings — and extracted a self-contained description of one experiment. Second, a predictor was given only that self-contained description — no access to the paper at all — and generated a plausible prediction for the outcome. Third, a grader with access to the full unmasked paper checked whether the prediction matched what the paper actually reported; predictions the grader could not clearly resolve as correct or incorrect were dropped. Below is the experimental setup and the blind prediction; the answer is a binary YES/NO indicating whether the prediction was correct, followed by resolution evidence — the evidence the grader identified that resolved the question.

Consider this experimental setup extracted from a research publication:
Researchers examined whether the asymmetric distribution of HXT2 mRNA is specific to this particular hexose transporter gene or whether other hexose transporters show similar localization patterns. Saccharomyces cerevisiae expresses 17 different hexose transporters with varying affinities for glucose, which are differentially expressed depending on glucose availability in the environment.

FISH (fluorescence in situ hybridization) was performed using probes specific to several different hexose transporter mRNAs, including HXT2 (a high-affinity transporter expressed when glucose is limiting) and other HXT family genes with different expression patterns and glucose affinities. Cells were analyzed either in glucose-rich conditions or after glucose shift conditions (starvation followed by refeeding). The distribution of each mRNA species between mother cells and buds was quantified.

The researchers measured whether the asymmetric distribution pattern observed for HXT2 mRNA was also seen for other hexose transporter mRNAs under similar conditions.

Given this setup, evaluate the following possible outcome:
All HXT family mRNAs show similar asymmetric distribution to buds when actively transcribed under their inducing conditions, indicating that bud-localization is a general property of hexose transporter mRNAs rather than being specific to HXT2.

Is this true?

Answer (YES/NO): NO